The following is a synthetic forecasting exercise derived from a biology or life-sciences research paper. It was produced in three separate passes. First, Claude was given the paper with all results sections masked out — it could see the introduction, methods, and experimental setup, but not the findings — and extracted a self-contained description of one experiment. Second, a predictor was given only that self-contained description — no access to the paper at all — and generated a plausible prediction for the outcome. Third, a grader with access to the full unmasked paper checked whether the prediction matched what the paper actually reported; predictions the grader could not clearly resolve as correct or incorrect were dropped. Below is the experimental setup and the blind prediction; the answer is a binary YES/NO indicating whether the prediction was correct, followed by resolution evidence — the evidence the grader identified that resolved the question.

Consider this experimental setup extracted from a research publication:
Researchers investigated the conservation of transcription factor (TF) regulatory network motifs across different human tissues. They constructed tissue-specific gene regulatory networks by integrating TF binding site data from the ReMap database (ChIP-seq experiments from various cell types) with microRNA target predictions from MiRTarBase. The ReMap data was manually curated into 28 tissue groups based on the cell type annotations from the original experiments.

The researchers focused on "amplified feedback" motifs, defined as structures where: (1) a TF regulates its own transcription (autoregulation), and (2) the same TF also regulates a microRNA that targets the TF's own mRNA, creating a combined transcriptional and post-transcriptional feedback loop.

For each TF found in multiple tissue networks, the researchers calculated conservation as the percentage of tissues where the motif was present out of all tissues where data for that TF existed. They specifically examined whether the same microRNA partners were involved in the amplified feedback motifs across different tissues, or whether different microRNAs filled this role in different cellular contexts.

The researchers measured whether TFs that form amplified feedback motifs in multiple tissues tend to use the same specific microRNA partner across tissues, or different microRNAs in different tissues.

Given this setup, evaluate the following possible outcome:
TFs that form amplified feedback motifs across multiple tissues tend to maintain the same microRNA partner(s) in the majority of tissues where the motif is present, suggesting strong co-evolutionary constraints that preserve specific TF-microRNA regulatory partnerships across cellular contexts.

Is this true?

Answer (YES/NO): YES